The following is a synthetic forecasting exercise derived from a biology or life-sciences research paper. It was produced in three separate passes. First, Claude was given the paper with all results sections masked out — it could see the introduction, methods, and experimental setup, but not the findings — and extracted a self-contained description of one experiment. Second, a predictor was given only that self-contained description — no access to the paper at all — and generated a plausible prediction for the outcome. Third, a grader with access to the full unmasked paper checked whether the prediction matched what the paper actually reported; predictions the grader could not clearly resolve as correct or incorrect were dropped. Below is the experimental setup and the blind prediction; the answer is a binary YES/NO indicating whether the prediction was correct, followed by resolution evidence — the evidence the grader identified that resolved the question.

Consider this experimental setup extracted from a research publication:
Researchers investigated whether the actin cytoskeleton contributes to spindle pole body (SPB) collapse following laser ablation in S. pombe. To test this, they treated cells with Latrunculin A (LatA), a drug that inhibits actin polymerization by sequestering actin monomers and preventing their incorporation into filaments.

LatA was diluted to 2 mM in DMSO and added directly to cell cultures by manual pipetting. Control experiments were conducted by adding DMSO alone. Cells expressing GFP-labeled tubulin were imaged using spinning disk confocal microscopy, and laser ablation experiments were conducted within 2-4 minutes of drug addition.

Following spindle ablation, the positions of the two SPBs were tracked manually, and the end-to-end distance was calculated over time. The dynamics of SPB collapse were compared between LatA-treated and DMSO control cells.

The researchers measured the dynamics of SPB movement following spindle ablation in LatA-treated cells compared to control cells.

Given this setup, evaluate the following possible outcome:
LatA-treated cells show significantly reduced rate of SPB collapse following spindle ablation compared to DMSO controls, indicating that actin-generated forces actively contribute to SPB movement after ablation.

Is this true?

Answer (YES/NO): NO